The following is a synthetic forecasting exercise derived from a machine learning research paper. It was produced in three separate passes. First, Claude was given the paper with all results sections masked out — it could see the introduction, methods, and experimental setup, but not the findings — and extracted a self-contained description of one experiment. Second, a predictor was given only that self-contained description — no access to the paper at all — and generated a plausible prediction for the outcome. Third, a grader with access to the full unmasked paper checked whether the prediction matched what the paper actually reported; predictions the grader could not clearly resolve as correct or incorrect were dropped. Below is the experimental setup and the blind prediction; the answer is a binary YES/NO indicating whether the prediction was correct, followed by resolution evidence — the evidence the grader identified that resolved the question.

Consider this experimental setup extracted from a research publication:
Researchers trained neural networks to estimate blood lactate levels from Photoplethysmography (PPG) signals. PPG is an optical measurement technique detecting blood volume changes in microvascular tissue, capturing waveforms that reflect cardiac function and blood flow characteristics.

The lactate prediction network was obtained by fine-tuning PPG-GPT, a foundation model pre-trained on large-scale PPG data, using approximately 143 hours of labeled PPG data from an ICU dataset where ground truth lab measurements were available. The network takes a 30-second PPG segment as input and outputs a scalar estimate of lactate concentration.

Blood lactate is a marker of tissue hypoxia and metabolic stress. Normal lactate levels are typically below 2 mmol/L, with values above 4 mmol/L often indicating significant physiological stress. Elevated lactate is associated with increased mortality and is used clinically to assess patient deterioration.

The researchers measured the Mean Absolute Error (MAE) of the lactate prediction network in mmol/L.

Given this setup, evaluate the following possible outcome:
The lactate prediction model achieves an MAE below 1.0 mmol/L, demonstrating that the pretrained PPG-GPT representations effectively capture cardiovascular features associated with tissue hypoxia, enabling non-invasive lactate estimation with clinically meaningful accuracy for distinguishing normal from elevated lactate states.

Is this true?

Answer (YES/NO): NO